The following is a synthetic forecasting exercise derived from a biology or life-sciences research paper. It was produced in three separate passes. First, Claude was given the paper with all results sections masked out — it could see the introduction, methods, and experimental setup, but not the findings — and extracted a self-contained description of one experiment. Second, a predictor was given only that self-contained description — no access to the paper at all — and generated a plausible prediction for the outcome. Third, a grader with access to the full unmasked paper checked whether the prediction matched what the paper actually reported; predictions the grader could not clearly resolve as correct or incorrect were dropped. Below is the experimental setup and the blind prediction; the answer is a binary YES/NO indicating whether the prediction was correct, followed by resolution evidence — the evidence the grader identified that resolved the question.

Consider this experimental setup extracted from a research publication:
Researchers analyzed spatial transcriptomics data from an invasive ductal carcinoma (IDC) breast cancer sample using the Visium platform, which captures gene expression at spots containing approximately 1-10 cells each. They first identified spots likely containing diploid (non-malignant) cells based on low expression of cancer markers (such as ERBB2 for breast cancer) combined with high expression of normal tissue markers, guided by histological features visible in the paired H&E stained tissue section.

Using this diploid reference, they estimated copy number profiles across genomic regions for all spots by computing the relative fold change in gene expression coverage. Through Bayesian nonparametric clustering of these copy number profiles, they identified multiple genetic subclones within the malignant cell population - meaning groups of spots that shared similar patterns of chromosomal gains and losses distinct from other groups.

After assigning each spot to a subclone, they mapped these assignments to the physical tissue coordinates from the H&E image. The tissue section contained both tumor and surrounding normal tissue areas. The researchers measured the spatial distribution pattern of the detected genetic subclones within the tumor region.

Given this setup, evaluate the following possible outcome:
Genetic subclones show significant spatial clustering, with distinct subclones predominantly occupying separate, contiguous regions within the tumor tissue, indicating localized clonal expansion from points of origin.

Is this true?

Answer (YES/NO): YES